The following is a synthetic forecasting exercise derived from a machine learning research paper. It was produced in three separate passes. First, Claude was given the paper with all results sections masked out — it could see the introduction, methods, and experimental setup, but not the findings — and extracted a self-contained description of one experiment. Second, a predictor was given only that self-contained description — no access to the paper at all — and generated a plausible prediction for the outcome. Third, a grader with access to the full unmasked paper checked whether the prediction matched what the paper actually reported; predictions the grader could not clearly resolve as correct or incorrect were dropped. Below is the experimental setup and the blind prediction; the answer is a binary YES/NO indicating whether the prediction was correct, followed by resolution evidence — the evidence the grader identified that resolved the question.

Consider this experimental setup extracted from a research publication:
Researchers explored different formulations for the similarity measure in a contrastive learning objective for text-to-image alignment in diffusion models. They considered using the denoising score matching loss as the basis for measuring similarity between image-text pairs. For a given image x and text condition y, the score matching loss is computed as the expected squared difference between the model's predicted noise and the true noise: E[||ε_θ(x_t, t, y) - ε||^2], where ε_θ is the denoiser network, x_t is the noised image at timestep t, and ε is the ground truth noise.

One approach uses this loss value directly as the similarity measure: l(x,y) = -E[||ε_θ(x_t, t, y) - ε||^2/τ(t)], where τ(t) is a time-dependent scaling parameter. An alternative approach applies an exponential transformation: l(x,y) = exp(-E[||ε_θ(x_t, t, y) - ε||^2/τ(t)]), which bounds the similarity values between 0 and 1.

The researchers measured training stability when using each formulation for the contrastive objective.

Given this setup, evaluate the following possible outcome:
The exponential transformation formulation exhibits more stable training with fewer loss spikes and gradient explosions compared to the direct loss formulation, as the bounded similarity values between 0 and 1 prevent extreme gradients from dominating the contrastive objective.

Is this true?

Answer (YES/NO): YES